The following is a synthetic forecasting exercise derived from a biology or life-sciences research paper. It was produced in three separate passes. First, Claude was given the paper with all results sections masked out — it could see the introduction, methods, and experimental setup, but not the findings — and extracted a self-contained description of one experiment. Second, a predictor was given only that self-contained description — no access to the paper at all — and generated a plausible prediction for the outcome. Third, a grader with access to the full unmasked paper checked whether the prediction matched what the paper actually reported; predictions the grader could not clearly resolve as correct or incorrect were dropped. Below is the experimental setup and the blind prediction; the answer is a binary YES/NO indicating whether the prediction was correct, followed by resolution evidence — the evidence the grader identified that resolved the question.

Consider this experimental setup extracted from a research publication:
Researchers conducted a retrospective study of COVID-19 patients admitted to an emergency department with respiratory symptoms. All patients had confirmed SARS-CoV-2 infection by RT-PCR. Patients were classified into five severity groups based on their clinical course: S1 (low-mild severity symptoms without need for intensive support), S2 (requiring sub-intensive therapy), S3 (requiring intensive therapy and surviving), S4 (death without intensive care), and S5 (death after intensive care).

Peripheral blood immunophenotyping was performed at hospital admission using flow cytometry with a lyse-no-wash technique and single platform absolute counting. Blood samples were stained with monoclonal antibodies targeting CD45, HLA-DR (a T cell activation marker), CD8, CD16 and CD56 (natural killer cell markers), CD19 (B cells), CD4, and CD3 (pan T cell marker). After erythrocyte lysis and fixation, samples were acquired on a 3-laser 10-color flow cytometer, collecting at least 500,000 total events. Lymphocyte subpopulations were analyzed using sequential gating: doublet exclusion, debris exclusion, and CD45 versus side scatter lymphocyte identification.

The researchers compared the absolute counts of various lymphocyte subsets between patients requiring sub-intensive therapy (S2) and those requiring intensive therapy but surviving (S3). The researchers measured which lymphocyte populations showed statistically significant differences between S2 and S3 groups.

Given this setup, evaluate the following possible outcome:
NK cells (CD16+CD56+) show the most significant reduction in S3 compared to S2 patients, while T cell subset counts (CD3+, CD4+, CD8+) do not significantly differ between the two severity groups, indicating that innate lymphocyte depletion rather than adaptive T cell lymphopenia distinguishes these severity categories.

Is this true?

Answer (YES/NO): NO